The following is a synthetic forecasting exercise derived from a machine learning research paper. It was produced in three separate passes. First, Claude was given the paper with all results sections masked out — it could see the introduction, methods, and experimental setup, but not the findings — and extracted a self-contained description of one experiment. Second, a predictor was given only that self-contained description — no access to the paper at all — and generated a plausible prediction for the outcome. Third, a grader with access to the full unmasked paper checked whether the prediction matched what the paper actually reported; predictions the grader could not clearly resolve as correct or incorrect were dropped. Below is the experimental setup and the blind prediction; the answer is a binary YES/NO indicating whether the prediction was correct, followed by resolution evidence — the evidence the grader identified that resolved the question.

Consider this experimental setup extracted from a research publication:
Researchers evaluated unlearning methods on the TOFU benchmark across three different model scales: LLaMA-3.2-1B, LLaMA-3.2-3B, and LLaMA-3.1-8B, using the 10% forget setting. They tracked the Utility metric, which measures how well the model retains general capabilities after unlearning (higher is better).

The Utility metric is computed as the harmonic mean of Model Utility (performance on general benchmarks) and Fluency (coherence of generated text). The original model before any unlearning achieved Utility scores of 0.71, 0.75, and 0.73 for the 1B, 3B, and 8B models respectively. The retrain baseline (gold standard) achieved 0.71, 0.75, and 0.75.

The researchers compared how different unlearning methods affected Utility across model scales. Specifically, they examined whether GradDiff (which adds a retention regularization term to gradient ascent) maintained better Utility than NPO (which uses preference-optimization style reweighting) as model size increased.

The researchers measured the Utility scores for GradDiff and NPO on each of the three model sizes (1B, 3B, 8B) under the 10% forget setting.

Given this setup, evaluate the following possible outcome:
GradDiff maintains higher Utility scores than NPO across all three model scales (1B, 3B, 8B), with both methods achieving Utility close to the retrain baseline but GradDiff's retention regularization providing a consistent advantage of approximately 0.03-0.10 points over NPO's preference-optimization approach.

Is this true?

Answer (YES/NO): NO